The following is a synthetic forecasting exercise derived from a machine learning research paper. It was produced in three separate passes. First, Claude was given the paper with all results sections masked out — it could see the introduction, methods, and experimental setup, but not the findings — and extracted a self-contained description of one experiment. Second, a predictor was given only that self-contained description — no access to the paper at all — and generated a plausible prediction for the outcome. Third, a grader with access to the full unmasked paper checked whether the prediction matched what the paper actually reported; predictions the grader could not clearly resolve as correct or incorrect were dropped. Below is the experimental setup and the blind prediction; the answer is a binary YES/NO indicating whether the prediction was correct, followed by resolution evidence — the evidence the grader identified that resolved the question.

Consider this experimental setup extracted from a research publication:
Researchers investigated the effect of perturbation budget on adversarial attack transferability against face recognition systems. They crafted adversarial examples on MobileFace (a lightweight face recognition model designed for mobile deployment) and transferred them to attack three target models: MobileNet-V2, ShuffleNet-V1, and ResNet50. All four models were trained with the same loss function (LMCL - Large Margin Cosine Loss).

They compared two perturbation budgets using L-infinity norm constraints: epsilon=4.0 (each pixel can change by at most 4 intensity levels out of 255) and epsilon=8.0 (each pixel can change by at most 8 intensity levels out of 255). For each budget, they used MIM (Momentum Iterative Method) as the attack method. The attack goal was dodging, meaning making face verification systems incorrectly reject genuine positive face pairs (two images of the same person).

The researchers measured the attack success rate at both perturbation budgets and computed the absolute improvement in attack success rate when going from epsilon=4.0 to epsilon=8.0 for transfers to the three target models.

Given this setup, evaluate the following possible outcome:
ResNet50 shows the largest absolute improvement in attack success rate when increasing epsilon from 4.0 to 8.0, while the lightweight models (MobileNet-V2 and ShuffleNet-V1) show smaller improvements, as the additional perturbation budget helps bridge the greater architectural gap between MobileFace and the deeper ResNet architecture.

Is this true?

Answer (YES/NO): YES